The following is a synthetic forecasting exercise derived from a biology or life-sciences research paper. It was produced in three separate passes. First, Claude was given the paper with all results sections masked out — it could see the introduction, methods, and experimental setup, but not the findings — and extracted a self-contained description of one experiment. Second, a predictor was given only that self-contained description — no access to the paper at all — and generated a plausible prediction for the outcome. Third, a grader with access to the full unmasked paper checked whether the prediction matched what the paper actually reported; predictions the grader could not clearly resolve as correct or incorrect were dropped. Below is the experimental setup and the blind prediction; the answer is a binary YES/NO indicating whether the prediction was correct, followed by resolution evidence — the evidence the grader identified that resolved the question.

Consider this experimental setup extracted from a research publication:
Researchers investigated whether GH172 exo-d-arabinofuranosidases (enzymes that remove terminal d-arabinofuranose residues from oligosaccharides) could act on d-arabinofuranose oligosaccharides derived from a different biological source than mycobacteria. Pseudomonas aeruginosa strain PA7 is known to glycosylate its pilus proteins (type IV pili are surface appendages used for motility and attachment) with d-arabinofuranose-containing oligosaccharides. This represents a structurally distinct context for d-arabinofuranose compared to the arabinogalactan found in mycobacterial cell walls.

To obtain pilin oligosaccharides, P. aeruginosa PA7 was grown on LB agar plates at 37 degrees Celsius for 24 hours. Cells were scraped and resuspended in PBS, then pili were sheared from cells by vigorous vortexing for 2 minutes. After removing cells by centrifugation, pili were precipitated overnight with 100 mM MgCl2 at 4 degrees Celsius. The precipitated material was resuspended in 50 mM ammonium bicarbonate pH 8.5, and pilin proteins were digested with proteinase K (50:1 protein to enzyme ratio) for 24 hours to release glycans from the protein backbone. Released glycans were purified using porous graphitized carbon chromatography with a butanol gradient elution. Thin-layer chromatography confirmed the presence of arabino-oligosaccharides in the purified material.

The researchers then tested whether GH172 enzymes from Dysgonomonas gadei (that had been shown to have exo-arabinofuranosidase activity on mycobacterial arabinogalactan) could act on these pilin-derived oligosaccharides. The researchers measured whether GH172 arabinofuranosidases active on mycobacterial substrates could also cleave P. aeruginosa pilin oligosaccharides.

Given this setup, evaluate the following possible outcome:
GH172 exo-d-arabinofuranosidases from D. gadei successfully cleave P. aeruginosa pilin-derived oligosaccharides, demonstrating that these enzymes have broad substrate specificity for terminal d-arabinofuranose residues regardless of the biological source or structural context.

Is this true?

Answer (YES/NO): NO